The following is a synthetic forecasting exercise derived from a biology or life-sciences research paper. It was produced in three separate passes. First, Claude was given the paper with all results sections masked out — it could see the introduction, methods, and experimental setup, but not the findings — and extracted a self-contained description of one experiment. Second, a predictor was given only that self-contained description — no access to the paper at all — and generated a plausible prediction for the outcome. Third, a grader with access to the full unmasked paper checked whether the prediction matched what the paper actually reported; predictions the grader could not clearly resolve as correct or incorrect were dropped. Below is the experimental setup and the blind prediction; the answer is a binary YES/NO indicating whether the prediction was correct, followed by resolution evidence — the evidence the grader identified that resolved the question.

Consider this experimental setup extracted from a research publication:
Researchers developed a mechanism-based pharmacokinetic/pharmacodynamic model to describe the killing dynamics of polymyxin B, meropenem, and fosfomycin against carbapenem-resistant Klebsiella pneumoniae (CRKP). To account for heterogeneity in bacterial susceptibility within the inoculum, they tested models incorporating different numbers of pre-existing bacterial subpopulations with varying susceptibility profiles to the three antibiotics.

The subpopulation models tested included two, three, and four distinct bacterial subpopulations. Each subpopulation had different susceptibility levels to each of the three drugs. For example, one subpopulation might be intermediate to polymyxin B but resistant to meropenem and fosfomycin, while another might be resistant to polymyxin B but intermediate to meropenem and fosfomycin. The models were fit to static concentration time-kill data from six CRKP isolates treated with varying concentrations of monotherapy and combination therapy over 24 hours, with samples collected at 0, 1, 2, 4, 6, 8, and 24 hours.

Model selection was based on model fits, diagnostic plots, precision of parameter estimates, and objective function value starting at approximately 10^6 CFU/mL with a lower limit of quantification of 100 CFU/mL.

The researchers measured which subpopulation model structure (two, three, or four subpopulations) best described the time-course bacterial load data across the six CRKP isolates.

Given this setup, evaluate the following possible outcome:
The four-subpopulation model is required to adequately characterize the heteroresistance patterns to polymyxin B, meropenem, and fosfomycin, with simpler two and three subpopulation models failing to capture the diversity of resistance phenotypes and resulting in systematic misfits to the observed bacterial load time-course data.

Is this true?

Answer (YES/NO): NO